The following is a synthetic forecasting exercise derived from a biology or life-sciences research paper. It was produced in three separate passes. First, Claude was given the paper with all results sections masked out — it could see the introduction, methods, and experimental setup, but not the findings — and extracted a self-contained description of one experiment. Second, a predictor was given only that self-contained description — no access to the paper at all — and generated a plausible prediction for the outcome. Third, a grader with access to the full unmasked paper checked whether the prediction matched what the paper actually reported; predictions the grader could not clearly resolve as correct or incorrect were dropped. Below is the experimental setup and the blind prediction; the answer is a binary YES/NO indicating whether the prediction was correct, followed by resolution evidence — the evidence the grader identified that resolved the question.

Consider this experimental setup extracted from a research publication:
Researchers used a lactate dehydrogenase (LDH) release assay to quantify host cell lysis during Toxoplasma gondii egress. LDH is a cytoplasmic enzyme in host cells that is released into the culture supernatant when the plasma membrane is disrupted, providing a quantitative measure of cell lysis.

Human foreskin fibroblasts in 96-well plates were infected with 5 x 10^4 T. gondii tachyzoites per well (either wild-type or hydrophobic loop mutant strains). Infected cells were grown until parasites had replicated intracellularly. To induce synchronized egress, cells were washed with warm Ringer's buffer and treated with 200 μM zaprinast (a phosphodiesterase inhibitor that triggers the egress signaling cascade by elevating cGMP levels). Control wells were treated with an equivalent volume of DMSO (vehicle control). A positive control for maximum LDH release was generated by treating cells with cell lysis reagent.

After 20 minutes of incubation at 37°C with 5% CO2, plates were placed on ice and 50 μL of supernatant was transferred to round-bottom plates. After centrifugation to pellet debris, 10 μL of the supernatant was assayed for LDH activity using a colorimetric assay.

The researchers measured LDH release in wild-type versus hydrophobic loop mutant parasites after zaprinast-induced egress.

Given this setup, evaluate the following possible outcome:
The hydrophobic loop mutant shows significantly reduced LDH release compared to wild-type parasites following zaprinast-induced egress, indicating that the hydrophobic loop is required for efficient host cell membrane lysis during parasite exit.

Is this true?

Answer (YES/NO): YES